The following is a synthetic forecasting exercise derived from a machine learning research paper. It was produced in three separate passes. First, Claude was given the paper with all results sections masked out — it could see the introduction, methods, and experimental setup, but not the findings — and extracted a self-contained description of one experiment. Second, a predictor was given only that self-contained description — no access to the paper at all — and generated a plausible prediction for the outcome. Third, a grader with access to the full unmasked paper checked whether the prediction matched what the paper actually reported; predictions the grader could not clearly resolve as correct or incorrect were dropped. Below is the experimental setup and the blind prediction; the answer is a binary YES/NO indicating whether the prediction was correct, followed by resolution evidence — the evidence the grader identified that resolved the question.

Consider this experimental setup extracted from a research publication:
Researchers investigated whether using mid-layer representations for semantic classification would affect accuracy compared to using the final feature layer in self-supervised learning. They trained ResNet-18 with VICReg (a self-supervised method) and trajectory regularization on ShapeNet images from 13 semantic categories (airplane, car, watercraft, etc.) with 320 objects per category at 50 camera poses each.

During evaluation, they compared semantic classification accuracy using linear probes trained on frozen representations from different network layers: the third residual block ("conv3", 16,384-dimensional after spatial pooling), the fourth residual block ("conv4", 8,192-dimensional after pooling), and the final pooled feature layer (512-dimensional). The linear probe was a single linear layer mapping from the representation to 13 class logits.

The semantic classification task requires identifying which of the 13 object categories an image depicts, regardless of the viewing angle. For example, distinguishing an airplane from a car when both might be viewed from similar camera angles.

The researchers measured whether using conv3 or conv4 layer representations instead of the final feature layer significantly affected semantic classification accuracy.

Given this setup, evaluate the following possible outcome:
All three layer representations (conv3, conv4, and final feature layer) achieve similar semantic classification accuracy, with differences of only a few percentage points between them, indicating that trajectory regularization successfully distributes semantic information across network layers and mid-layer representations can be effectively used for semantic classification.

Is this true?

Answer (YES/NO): YES